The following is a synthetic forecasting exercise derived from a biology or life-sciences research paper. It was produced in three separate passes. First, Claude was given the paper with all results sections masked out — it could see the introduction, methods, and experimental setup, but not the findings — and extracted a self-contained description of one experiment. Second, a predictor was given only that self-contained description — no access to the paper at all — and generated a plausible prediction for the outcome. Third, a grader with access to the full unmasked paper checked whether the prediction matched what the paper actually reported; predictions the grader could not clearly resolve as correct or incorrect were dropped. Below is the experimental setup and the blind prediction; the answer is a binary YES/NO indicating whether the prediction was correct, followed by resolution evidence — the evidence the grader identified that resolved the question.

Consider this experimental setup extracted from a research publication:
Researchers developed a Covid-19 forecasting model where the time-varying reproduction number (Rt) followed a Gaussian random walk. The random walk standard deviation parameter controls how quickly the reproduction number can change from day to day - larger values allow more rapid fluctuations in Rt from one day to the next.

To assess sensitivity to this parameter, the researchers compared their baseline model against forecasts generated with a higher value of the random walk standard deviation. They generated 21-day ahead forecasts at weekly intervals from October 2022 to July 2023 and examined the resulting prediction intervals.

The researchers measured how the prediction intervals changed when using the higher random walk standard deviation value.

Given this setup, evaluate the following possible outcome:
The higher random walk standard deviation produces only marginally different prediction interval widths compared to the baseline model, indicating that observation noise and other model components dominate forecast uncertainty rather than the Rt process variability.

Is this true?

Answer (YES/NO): NO